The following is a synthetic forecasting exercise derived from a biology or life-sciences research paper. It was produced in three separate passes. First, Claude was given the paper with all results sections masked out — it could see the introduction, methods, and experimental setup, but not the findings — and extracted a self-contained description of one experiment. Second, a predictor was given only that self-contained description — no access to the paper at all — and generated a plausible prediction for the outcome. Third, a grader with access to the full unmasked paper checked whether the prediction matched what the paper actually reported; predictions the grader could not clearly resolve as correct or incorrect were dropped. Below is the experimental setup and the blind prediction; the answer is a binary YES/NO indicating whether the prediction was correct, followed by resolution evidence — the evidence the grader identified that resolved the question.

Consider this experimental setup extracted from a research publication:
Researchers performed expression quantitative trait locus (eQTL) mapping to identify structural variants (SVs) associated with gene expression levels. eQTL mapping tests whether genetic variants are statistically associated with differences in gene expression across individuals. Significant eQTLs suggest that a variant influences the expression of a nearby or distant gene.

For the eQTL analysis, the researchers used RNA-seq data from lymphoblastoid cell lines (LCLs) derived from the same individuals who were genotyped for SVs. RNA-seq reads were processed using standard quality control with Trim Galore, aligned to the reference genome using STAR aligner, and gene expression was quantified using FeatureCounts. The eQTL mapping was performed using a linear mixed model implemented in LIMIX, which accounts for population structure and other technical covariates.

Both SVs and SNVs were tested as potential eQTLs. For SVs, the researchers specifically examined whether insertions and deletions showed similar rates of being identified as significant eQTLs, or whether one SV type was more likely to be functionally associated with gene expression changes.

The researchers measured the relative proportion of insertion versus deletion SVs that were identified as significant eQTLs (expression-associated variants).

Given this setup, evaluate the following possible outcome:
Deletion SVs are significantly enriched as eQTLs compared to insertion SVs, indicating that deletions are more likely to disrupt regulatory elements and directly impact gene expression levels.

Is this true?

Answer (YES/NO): NO